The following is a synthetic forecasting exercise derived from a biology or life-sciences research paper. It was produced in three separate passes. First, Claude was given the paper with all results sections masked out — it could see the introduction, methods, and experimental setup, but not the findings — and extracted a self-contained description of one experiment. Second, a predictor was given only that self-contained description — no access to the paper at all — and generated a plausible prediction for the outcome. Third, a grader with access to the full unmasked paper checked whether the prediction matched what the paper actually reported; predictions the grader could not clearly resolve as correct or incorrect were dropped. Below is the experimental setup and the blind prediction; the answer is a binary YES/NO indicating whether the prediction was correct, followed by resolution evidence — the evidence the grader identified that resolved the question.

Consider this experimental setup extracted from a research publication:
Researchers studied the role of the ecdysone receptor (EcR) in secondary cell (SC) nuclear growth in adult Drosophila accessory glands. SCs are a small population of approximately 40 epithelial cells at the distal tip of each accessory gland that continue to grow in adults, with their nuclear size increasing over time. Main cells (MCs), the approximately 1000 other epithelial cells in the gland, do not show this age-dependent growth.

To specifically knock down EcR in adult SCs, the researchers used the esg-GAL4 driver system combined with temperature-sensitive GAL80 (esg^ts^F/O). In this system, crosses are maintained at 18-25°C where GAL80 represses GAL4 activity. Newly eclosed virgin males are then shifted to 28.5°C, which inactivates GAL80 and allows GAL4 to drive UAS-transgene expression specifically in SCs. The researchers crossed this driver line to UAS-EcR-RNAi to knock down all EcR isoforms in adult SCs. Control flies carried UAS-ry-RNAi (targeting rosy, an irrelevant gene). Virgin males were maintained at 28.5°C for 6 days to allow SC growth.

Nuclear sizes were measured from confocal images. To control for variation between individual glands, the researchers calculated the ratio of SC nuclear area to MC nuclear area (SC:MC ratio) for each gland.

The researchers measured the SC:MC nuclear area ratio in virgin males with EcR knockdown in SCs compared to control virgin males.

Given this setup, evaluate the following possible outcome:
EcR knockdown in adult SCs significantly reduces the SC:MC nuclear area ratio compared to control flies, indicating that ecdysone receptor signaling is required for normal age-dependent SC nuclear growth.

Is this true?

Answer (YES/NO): YES